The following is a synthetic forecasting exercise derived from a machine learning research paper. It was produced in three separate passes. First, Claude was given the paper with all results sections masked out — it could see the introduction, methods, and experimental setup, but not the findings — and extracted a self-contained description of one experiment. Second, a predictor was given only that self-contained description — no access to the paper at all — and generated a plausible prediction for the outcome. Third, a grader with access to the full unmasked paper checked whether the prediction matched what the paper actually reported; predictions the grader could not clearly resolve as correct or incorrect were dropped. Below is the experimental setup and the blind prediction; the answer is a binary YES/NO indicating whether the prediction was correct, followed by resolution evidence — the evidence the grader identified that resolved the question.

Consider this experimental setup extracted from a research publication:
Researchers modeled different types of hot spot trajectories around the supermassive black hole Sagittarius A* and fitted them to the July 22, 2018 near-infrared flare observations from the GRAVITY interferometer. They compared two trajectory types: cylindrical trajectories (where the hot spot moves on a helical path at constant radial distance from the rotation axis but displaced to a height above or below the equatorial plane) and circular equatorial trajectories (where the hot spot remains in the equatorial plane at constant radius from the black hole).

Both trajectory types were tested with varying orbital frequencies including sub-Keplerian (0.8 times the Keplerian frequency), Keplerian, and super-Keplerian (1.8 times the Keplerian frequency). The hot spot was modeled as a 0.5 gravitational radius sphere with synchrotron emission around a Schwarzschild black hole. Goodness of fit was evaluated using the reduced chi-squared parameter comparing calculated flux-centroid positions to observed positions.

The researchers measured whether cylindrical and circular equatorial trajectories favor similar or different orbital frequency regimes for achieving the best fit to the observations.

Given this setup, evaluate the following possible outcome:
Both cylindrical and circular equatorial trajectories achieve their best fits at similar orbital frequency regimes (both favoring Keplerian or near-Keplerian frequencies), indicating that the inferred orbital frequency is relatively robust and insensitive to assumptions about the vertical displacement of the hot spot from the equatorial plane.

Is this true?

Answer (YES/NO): NO